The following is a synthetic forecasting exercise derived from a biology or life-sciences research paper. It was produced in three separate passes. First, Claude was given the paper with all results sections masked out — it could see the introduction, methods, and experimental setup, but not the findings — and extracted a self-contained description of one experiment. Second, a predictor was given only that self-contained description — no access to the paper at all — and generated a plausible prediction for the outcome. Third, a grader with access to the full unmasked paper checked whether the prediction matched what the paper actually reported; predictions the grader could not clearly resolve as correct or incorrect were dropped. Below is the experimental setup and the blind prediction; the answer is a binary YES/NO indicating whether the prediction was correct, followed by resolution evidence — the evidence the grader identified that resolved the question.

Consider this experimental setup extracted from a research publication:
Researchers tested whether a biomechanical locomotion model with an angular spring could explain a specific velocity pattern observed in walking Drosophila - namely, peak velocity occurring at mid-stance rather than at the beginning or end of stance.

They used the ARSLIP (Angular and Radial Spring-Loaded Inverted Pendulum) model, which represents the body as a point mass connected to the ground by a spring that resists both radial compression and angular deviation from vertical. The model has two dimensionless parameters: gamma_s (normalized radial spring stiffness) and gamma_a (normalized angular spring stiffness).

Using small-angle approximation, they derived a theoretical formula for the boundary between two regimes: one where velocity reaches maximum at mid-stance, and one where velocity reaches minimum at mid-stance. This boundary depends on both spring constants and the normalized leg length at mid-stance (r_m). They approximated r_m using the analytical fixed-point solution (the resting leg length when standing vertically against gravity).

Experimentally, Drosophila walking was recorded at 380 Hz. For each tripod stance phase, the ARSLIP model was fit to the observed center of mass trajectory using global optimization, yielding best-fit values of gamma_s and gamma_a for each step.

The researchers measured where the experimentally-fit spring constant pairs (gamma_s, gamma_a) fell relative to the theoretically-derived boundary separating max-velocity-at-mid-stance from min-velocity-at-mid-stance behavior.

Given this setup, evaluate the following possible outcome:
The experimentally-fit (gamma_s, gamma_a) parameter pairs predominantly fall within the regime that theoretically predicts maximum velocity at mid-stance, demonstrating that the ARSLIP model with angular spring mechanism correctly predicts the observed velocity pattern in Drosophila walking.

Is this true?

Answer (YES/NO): YES